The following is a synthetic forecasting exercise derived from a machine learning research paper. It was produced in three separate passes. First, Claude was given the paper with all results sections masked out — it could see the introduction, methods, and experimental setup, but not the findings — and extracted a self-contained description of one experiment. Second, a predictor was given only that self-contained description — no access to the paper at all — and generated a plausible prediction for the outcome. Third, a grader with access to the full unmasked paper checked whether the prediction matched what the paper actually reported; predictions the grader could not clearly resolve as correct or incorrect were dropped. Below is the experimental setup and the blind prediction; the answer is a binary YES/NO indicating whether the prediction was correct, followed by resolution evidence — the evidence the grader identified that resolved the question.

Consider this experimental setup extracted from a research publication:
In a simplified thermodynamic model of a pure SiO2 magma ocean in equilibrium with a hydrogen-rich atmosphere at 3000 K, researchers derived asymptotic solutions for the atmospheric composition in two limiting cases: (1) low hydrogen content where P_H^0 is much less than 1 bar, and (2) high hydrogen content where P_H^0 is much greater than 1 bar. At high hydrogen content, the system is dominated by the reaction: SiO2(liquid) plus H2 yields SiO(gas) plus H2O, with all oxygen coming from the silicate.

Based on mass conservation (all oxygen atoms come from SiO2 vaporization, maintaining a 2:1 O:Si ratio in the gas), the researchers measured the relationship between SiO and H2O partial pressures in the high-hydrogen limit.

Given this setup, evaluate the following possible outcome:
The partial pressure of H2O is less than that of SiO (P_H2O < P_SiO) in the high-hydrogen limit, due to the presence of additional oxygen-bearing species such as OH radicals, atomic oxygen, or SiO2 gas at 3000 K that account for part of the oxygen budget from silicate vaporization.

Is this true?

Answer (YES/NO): NO